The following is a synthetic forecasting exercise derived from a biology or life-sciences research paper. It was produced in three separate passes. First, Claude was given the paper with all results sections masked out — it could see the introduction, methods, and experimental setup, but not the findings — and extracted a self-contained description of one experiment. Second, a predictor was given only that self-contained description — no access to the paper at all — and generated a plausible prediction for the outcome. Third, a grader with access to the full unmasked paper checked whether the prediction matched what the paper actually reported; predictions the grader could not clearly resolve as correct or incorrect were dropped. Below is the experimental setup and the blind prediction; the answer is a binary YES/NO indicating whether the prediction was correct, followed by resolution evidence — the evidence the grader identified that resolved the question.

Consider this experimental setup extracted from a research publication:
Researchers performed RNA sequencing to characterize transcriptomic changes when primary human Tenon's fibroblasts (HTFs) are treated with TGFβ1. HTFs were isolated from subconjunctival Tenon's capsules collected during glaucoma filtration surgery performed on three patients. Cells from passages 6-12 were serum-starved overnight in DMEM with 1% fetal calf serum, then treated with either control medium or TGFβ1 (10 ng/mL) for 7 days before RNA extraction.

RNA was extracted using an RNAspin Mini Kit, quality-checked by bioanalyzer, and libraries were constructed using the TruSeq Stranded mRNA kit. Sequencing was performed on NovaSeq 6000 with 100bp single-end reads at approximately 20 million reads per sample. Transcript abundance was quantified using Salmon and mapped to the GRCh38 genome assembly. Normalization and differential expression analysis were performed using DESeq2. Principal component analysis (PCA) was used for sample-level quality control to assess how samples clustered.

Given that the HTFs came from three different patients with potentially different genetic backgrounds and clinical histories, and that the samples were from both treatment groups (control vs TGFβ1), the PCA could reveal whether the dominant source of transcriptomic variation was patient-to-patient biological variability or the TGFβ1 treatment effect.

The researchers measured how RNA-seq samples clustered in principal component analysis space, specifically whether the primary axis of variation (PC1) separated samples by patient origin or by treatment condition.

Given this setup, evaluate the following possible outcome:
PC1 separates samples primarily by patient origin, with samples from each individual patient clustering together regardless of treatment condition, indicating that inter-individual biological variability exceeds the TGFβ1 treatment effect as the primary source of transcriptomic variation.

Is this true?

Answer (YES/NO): NO